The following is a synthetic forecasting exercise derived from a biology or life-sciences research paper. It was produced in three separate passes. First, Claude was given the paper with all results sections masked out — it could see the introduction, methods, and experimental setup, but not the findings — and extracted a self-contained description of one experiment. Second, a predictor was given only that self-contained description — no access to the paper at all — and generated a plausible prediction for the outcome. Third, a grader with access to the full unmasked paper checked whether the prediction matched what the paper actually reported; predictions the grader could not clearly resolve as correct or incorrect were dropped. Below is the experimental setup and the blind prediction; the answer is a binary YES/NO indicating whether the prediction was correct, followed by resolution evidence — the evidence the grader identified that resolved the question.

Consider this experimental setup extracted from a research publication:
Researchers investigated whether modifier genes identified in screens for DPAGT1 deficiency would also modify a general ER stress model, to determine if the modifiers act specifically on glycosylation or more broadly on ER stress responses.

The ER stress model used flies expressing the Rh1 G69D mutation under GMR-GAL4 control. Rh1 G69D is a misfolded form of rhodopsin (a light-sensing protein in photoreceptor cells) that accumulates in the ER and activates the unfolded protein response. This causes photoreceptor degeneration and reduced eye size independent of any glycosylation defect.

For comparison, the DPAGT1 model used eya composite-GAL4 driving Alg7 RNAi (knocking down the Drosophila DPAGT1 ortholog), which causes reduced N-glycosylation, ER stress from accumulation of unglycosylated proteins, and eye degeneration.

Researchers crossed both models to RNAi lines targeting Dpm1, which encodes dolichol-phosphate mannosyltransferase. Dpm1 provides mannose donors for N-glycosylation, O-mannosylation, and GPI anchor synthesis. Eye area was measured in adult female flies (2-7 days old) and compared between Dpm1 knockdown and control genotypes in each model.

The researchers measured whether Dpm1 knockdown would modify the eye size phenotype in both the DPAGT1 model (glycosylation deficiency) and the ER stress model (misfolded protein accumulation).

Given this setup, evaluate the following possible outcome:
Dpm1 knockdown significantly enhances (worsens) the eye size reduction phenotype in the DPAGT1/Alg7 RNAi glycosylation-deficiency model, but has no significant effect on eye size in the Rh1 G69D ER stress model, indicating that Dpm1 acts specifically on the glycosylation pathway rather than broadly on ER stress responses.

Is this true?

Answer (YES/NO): NO